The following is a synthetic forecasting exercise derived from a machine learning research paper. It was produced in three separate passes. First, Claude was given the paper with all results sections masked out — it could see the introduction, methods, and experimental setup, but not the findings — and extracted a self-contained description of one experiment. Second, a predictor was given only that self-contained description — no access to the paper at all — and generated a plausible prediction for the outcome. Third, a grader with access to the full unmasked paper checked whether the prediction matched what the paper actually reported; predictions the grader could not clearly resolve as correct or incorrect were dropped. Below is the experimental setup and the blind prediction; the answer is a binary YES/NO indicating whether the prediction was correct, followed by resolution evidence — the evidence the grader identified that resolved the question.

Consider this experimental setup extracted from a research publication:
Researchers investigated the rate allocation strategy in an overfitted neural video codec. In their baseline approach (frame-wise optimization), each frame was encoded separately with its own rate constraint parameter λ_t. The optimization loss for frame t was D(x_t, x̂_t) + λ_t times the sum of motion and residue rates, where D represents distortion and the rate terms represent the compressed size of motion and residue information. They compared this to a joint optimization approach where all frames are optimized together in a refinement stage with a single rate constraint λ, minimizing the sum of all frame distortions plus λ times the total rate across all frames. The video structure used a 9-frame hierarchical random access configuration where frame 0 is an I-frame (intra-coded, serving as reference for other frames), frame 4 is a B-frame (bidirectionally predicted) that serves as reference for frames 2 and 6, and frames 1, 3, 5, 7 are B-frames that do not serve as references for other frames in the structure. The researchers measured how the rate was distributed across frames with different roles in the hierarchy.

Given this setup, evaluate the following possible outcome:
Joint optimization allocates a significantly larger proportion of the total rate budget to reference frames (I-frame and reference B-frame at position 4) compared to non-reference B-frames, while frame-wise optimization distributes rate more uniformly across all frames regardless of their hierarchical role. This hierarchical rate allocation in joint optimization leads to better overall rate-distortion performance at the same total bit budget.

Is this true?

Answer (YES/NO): YES